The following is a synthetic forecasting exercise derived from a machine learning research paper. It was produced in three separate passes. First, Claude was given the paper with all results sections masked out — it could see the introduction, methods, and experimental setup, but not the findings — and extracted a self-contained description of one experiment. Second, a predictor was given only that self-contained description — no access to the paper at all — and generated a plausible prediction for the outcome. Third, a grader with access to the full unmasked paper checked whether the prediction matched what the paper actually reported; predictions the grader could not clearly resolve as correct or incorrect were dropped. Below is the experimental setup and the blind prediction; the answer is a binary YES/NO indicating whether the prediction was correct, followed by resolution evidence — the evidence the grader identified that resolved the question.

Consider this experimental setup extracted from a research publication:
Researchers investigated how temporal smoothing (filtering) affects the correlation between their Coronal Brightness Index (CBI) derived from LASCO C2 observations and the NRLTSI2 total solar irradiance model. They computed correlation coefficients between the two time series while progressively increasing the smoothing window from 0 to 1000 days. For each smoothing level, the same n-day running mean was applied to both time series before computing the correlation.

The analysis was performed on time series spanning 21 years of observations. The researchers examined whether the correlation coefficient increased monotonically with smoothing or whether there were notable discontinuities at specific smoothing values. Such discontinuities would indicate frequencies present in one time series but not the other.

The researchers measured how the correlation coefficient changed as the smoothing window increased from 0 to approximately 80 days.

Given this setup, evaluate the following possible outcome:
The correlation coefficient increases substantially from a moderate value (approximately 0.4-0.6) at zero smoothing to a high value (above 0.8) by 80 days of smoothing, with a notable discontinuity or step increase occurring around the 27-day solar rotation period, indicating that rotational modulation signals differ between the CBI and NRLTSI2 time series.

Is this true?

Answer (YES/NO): NO